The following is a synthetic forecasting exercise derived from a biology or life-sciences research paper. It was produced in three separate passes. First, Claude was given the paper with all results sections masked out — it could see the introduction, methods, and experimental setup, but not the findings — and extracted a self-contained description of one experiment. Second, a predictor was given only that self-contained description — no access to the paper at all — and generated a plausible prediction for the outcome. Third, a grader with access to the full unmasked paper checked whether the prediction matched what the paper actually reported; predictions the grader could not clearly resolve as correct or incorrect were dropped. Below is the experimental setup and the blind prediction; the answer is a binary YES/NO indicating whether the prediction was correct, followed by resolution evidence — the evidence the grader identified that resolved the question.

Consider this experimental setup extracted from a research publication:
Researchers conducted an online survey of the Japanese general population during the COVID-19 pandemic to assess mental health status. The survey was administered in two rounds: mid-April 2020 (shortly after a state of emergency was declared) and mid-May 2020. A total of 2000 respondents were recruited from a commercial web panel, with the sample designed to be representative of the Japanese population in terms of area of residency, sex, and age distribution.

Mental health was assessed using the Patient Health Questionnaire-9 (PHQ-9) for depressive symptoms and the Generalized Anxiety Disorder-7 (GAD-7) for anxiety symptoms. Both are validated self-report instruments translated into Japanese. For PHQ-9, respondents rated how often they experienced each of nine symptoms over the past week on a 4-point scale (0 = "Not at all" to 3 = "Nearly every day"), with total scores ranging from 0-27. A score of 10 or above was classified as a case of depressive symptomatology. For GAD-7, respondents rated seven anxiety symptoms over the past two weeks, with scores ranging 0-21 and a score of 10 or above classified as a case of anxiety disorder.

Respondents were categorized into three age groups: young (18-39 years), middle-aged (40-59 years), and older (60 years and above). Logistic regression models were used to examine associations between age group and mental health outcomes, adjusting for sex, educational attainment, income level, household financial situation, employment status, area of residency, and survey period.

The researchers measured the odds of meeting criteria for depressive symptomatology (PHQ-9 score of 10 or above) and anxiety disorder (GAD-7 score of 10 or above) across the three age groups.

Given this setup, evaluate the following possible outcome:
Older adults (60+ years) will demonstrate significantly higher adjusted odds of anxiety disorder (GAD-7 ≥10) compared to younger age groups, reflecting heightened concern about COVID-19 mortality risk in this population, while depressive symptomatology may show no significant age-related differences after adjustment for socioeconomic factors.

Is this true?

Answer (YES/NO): NO